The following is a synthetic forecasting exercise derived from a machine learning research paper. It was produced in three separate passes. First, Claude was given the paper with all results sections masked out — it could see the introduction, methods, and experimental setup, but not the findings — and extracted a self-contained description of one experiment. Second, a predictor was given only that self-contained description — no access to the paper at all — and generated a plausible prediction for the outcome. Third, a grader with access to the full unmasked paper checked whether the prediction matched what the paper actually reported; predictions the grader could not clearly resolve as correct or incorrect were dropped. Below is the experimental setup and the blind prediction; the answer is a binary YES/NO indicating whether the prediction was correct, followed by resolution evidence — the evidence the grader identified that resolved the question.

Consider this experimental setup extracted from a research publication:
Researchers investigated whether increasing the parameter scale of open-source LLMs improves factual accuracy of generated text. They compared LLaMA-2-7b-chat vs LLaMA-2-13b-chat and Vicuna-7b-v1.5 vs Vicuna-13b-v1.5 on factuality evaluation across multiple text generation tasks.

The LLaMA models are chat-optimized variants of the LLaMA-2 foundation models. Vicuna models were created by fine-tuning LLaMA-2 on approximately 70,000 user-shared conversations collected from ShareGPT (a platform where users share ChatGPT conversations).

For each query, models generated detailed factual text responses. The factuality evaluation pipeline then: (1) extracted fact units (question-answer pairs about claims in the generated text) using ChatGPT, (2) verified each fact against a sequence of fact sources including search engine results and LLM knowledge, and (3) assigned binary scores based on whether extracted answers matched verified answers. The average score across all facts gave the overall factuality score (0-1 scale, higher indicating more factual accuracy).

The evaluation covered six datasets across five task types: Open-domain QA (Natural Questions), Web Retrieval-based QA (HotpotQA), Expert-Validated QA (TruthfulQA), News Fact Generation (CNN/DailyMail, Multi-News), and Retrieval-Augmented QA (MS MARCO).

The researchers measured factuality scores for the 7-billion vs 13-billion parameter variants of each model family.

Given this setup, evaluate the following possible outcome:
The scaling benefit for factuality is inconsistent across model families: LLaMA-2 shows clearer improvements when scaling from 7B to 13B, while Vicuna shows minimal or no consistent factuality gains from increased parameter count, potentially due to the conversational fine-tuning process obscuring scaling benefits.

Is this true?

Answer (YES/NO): NO